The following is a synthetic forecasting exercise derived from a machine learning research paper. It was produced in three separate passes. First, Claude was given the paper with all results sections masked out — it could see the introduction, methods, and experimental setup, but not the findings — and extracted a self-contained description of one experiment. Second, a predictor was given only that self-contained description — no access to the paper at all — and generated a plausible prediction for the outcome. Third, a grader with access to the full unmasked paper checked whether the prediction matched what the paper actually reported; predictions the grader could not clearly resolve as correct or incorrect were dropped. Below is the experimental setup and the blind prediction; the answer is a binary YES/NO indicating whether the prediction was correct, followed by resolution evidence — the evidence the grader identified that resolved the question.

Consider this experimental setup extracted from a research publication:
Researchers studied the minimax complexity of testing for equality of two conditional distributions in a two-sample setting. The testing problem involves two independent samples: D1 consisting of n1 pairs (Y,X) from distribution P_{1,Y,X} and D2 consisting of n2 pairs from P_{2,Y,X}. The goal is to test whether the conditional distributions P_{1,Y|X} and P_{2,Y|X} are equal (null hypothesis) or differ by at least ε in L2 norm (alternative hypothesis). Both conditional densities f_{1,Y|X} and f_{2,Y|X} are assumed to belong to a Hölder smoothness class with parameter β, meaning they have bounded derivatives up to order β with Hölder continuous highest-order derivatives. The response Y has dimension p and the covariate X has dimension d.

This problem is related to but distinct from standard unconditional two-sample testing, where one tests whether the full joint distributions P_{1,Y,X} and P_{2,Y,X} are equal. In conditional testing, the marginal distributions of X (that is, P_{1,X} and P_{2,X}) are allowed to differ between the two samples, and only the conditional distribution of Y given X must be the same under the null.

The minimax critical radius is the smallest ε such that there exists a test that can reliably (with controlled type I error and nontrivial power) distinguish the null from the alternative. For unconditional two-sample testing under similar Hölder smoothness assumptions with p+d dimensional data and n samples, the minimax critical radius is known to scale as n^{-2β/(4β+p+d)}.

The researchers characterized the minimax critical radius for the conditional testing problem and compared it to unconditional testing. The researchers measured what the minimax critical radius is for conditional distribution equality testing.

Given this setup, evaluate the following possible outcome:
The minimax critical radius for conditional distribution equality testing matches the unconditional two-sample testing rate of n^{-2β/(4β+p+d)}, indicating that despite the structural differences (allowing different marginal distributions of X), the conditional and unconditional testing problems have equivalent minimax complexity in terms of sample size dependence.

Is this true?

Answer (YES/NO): YES